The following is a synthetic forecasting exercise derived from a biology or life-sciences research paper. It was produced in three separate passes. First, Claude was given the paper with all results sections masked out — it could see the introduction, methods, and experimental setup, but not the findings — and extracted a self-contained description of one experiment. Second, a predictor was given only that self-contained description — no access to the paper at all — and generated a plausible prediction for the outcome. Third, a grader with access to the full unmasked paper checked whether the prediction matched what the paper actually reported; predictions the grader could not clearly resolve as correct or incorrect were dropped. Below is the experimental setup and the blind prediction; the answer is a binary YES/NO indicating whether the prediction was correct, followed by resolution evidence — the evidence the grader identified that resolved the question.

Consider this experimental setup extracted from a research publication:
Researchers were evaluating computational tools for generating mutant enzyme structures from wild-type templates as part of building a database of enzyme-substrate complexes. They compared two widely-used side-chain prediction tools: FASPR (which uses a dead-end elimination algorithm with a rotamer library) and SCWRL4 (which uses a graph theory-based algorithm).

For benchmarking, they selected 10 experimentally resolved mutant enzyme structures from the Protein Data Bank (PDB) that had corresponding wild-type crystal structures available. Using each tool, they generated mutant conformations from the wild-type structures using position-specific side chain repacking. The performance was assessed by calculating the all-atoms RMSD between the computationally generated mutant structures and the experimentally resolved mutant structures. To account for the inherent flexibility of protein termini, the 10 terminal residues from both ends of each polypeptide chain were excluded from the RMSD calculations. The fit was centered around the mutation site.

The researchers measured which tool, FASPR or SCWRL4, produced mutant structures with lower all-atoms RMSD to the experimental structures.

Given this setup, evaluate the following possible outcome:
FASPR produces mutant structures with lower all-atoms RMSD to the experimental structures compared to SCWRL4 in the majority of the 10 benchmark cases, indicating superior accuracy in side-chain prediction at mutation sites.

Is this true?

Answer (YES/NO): NO